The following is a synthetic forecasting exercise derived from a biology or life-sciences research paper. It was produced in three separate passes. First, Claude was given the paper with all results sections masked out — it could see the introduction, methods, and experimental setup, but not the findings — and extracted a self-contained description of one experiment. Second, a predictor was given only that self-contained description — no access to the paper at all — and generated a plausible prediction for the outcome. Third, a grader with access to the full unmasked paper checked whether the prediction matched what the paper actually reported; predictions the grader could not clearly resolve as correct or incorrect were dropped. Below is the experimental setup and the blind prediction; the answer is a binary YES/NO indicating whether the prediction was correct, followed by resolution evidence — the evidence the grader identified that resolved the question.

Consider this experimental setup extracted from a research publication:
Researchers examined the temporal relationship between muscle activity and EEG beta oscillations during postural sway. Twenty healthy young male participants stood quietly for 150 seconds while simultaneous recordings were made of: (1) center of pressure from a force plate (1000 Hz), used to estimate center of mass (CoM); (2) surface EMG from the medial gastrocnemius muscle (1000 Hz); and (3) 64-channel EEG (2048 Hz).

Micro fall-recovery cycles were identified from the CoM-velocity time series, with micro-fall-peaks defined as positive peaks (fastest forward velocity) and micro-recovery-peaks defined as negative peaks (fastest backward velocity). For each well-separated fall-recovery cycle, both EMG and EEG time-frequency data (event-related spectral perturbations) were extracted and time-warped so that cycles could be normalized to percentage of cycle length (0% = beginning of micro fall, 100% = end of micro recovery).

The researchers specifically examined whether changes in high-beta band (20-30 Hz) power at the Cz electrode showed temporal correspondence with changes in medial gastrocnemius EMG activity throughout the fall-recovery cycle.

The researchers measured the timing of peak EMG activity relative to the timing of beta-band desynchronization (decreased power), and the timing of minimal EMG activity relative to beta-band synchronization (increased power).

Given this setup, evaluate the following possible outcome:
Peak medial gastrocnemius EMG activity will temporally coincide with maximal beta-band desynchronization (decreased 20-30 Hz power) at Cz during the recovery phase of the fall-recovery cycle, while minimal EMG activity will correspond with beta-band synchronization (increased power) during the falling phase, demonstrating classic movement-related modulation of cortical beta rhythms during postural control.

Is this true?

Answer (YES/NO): NO